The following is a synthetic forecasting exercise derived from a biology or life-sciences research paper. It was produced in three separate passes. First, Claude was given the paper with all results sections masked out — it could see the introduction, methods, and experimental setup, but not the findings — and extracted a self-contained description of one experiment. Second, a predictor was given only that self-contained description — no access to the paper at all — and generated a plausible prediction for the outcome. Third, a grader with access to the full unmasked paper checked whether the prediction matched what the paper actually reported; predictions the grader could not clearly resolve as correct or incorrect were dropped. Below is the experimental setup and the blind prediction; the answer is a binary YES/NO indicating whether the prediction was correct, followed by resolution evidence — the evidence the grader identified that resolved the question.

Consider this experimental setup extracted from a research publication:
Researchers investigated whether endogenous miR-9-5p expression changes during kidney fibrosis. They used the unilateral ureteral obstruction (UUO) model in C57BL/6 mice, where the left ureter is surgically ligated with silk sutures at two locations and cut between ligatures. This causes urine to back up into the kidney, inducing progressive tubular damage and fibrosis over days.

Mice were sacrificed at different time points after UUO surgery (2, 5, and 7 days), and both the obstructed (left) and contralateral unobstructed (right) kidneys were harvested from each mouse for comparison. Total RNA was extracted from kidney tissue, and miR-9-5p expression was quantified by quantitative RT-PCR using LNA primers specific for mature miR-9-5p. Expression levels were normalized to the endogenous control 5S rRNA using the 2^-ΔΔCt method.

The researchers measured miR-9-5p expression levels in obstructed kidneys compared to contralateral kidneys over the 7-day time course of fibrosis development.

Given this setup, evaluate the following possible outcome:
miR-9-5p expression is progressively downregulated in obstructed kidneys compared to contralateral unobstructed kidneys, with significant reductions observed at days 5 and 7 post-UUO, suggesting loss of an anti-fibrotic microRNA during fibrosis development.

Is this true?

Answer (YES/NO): NO